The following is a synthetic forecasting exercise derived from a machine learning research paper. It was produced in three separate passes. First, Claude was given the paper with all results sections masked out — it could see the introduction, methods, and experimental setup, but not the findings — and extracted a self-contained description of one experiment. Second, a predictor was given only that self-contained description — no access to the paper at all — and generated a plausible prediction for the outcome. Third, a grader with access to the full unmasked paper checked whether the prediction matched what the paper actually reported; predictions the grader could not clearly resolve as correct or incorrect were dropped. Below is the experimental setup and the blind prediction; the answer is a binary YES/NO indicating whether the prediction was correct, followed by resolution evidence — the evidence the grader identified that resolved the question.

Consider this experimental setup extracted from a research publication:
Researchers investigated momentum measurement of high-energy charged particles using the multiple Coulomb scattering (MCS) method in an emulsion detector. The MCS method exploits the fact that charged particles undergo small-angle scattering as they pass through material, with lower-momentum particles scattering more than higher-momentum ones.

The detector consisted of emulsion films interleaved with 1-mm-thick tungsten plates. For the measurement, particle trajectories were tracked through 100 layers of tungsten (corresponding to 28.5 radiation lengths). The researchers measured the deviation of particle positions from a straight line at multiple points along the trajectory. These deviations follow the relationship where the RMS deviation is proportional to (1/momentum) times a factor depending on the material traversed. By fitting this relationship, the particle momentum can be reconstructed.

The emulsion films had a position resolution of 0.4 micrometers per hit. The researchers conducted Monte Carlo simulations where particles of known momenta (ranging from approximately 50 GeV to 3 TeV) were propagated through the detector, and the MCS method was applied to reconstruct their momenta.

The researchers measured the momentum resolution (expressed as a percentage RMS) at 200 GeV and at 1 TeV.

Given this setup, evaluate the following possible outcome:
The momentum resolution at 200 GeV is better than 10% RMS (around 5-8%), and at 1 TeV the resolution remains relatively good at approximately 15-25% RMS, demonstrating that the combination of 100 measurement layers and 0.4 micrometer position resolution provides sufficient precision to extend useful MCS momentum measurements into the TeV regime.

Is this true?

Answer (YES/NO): NO